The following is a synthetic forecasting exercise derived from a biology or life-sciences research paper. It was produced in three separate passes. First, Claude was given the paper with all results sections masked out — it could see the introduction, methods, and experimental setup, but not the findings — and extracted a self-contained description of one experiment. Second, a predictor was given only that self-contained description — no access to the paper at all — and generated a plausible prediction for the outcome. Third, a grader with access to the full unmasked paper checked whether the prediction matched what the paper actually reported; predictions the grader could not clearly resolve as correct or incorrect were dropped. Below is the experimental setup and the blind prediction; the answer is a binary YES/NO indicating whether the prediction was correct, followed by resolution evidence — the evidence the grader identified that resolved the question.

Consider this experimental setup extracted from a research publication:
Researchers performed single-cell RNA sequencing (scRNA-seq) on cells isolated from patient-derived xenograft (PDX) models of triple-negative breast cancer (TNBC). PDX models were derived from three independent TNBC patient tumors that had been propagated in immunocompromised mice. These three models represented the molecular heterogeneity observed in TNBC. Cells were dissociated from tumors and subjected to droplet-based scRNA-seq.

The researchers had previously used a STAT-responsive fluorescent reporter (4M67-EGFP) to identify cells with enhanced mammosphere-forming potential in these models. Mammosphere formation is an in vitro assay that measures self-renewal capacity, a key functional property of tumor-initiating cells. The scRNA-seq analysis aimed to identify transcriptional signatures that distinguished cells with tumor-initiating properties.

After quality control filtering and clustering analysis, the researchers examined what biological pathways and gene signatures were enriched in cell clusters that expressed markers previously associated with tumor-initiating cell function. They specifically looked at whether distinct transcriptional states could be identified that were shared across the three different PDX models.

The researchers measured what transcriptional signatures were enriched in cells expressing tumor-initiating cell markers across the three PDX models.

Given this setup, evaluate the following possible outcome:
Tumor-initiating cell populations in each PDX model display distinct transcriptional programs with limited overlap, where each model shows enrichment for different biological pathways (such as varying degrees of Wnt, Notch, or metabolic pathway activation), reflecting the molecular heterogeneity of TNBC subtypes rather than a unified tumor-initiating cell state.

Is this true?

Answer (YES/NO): NO